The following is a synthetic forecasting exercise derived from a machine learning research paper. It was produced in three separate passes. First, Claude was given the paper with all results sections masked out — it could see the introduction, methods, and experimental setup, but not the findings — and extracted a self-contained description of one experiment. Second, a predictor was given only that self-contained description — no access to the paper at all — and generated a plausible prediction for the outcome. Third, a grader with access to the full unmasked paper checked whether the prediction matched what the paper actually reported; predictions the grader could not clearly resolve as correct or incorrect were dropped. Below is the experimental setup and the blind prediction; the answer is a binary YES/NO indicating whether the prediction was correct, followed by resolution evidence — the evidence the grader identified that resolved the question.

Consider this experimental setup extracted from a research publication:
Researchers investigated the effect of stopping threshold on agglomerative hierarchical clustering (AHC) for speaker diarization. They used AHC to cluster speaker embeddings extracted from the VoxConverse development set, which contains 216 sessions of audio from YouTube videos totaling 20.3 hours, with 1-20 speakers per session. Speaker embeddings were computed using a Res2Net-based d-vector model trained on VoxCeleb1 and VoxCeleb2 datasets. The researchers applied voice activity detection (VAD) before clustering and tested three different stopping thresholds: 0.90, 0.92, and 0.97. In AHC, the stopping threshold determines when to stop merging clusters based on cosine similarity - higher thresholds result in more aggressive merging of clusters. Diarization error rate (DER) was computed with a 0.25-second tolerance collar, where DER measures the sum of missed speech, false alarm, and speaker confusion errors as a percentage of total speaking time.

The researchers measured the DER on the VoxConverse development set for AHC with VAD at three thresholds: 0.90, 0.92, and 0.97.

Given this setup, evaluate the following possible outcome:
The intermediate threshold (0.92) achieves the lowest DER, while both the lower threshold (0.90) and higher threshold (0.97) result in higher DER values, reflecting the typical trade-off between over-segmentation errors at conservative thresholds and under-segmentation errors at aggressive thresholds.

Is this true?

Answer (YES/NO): NO